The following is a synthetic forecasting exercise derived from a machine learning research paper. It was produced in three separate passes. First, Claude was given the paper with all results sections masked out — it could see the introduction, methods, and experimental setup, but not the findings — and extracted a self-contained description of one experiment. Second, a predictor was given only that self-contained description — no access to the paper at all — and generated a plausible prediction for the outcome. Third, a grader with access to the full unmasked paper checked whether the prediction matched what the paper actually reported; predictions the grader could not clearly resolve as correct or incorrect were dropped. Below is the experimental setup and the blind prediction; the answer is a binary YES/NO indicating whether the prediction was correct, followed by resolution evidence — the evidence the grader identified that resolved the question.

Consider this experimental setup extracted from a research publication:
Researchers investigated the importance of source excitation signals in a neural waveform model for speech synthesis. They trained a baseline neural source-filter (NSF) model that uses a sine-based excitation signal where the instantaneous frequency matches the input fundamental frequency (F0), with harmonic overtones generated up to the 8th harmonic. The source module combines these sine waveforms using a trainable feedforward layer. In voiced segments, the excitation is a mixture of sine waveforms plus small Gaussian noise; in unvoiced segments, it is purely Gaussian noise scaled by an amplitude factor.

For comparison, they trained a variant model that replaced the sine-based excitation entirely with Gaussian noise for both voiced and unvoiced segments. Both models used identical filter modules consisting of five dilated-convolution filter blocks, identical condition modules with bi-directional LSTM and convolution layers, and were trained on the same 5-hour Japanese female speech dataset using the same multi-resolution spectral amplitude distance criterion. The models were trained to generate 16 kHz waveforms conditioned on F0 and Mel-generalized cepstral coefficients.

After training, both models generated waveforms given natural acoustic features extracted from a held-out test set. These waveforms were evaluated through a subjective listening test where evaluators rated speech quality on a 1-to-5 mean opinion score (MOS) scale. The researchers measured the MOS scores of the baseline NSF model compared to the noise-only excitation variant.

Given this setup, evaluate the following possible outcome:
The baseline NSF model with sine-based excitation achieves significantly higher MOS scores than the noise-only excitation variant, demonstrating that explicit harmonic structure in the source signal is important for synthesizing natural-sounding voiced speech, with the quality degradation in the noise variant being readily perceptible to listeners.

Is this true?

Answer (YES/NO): YES